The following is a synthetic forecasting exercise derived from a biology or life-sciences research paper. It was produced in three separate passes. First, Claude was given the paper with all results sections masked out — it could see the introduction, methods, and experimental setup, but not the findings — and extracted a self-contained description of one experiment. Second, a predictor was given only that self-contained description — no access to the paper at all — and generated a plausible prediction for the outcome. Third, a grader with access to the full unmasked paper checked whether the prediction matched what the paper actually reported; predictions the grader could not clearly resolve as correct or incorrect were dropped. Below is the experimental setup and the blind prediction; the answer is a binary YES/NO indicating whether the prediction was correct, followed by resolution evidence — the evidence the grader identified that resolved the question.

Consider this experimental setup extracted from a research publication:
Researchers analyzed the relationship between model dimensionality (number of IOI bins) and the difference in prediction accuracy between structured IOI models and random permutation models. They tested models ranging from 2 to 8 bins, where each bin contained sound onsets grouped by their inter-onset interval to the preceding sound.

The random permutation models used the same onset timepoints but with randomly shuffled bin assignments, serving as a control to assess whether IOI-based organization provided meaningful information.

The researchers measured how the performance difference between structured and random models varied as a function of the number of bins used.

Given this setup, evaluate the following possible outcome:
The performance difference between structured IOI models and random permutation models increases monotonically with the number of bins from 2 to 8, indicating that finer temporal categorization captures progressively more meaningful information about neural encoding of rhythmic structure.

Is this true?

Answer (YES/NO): NO